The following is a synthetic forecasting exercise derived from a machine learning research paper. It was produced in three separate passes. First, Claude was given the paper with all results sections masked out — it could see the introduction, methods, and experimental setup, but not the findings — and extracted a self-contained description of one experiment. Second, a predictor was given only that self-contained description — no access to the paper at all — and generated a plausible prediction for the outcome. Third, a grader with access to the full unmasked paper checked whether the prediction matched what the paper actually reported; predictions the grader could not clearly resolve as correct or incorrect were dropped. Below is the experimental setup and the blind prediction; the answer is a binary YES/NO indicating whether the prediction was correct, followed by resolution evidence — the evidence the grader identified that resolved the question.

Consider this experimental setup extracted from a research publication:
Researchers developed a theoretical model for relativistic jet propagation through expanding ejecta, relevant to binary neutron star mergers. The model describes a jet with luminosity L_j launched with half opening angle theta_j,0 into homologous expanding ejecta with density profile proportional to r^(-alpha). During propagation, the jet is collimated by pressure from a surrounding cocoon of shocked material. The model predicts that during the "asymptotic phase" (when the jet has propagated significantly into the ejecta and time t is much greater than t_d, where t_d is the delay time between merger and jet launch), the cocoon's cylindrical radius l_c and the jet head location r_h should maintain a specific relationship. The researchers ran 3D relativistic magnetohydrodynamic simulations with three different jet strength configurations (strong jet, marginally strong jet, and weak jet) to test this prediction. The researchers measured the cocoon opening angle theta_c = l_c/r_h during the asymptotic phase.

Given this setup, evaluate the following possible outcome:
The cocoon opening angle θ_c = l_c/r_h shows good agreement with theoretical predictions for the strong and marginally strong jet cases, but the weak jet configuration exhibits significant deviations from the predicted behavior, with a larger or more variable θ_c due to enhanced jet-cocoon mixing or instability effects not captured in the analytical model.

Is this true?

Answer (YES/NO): NO